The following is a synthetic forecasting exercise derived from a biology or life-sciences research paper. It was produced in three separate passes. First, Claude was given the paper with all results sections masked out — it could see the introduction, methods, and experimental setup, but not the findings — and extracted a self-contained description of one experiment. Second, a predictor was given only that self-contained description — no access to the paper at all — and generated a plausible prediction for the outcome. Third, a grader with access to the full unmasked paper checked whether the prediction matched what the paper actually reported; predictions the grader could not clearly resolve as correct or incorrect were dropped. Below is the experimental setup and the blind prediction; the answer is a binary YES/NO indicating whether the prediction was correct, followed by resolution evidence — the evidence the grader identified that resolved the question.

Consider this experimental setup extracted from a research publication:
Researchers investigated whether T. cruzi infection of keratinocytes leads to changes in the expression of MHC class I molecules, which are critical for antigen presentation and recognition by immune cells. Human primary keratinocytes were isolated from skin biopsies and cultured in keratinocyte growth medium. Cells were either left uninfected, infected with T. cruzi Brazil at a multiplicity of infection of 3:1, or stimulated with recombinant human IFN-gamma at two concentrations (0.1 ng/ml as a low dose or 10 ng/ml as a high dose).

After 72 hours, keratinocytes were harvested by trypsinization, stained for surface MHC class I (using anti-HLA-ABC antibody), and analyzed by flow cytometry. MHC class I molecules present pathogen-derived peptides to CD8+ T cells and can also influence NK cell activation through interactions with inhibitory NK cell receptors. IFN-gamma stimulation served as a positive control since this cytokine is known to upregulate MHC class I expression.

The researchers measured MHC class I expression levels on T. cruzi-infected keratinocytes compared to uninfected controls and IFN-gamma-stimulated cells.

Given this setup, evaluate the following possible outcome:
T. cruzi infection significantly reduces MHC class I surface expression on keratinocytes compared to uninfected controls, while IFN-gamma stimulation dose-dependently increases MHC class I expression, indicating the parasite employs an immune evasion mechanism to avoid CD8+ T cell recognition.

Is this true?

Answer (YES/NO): NO